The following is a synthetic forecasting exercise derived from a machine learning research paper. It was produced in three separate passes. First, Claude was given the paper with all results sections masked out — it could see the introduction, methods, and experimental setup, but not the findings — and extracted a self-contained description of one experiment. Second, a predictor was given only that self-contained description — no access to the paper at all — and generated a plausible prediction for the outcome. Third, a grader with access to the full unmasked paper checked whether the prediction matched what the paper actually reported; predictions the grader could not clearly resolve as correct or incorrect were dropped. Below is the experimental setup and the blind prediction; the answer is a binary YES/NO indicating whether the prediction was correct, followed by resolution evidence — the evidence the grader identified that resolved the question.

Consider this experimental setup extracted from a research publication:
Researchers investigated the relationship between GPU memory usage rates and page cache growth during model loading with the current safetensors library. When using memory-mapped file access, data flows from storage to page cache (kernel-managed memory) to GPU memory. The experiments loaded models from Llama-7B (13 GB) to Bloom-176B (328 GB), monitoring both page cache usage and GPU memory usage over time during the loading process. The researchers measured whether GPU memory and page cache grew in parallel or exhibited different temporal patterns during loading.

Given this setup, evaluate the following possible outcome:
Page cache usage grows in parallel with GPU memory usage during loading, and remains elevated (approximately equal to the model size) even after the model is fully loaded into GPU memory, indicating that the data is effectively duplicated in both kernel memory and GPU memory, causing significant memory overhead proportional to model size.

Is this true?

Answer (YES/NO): YES